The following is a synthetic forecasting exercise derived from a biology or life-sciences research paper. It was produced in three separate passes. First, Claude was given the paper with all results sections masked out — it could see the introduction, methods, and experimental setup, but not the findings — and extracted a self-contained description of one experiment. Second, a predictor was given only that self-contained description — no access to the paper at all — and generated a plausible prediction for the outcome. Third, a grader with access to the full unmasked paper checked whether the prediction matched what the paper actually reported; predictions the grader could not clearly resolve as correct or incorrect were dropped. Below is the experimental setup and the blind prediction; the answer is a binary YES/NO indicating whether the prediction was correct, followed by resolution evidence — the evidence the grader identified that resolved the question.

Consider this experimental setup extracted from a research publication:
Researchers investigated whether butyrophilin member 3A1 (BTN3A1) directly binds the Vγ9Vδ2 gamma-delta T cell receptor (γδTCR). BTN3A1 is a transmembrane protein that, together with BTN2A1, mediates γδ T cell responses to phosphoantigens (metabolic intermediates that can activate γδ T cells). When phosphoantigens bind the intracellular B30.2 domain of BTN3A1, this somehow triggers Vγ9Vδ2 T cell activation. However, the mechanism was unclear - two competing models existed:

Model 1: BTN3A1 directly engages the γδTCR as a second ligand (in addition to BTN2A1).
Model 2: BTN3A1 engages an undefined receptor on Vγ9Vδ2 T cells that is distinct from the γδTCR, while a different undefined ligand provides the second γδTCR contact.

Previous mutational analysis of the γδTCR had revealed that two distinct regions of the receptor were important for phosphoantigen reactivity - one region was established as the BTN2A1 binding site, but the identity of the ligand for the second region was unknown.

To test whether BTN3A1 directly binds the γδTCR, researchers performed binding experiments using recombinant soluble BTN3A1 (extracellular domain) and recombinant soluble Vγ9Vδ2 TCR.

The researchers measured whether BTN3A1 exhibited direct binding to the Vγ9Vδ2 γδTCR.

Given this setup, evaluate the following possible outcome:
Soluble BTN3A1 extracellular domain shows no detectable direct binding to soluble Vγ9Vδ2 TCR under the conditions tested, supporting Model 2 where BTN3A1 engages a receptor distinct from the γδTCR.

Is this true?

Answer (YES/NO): NO